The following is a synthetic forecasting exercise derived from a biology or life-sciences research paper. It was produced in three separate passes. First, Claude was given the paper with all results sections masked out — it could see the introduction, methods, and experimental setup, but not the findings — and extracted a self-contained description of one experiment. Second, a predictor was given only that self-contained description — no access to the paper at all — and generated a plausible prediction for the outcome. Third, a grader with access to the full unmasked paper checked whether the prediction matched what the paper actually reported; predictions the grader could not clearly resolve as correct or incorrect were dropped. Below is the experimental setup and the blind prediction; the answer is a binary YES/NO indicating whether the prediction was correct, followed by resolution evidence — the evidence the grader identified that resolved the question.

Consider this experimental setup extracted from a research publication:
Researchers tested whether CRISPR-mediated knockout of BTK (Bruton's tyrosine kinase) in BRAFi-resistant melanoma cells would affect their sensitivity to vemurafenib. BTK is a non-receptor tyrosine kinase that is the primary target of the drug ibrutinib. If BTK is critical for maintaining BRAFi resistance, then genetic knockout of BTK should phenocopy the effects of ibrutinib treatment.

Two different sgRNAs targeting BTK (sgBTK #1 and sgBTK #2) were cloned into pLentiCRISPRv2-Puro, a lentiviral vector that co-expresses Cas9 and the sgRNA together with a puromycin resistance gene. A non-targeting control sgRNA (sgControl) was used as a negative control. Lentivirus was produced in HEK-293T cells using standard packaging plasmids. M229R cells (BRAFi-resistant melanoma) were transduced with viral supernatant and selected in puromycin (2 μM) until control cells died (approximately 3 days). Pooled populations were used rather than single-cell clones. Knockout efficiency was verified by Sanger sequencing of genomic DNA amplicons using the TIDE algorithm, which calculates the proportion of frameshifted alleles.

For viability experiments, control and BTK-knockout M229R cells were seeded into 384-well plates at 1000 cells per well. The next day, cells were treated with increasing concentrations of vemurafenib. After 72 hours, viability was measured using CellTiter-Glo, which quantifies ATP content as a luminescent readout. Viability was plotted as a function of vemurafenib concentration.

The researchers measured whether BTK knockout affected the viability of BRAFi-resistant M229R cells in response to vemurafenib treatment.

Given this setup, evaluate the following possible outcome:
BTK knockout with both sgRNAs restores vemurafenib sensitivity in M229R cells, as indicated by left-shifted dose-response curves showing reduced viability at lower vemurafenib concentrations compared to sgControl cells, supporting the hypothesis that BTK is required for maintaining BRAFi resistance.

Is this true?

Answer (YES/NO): NO